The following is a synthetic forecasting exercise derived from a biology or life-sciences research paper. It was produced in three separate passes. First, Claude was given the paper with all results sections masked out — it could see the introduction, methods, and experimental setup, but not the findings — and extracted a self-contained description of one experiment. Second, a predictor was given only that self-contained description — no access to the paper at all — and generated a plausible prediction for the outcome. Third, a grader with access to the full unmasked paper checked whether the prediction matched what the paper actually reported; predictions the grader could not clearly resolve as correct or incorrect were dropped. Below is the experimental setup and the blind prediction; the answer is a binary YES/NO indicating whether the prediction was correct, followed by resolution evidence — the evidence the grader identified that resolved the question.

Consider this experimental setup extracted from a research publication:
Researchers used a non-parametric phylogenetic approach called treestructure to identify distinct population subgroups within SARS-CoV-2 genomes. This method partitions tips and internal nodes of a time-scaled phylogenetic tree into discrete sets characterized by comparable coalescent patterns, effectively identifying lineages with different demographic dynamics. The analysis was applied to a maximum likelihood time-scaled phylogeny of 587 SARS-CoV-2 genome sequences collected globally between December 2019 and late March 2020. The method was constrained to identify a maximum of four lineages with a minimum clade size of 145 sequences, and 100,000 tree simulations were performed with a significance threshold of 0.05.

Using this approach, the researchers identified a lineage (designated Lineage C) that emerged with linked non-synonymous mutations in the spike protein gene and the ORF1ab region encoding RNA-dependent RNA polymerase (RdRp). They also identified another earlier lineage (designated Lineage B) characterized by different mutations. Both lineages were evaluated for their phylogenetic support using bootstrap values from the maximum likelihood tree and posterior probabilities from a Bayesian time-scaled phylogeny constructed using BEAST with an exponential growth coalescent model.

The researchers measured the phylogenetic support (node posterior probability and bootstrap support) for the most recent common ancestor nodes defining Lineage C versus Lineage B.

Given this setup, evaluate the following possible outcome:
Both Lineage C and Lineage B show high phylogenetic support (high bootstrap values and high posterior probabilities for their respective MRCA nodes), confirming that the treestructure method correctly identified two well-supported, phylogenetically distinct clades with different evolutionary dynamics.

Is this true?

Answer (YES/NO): NO